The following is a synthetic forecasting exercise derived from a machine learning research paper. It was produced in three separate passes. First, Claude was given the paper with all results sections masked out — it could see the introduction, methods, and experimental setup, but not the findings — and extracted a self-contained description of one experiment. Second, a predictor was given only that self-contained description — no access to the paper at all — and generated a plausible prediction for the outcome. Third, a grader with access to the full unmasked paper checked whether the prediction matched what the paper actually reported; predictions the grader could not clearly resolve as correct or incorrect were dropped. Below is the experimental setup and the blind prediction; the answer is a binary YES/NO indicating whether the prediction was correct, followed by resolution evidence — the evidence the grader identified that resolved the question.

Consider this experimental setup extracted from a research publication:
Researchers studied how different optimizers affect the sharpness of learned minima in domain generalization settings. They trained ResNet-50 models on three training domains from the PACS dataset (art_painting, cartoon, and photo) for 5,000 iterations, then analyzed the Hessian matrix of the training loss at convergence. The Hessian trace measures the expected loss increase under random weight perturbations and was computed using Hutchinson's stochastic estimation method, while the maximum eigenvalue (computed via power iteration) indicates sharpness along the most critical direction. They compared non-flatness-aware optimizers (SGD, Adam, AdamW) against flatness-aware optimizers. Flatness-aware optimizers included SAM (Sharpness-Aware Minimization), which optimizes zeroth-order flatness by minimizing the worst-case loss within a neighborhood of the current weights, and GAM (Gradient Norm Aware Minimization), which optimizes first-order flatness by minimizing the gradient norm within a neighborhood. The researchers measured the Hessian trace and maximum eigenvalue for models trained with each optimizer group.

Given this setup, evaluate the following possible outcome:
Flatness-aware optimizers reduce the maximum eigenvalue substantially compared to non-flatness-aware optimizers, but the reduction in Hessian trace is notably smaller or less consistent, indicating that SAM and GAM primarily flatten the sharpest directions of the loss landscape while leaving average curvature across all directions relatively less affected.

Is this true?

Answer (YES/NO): NO